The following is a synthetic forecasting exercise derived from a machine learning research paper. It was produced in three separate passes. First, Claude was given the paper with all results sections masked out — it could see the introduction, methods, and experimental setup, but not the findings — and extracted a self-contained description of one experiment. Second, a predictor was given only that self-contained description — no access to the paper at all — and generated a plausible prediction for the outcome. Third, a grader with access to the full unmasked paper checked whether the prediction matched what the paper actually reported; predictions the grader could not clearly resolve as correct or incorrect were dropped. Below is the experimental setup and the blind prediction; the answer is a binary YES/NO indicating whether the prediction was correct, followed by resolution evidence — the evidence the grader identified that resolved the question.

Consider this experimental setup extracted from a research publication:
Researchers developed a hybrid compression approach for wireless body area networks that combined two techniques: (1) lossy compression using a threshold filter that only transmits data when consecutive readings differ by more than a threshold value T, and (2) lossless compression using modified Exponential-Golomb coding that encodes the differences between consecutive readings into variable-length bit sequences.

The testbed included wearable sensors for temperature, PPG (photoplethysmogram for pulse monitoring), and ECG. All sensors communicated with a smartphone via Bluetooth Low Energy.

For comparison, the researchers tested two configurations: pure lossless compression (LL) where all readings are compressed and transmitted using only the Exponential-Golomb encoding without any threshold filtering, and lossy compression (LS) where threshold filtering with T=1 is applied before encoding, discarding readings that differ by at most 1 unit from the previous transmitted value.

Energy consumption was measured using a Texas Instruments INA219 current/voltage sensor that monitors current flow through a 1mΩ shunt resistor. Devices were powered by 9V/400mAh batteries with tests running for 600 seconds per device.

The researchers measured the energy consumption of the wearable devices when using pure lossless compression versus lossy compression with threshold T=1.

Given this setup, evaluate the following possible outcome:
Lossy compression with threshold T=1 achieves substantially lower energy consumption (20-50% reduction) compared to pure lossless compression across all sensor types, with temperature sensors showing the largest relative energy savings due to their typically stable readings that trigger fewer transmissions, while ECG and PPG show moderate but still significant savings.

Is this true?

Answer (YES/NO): NO